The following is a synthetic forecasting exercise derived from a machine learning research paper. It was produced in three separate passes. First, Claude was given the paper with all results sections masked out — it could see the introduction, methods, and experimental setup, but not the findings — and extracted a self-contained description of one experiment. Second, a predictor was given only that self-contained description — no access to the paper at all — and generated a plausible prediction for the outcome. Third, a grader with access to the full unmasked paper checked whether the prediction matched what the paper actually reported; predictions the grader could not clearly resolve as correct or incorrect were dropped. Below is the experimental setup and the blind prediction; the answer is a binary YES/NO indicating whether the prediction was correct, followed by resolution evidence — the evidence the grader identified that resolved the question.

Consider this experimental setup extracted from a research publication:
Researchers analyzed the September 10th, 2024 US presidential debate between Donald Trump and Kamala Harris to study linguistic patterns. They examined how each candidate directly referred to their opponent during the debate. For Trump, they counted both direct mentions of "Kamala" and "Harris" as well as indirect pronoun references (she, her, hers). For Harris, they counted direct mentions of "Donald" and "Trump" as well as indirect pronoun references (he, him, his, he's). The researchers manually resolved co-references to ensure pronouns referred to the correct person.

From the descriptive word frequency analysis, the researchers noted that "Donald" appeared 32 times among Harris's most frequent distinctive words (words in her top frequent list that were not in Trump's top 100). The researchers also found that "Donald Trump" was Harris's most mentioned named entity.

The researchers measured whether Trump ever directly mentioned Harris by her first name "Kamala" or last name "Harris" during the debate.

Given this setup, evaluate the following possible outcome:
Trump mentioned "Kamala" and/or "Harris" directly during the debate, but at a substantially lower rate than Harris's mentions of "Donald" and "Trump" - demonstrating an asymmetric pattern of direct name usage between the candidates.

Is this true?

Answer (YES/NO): NO